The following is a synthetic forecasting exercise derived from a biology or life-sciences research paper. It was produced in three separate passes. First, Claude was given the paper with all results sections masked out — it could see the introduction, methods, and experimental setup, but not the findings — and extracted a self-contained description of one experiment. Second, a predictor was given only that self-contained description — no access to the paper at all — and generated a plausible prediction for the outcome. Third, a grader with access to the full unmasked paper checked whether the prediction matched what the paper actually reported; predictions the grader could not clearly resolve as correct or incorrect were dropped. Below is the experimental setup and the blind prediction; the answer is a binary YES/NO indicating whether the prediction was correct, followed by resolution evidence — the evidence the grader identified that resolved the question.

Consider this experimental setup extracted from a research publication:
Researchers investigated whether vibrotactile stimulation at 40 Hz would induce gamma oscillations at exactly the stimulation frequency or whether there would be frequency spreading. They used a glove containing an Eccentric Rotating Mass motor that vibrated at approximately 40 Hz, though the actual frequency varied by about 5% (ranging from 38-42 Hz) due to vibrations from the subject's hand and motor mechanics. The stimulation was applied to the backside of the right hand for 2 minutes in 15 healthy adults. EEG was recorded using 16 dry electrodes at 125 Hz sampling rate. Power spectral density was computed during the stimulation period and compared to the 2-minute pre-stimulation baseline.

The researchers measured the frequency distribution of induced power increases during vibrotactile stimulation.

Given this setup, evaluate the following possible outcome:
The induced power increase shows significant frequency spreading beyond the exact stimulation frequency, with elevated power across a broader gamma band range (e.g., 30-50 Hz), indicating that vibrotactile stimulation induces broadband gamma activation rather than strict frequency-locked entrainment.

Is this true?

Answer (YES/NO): NO